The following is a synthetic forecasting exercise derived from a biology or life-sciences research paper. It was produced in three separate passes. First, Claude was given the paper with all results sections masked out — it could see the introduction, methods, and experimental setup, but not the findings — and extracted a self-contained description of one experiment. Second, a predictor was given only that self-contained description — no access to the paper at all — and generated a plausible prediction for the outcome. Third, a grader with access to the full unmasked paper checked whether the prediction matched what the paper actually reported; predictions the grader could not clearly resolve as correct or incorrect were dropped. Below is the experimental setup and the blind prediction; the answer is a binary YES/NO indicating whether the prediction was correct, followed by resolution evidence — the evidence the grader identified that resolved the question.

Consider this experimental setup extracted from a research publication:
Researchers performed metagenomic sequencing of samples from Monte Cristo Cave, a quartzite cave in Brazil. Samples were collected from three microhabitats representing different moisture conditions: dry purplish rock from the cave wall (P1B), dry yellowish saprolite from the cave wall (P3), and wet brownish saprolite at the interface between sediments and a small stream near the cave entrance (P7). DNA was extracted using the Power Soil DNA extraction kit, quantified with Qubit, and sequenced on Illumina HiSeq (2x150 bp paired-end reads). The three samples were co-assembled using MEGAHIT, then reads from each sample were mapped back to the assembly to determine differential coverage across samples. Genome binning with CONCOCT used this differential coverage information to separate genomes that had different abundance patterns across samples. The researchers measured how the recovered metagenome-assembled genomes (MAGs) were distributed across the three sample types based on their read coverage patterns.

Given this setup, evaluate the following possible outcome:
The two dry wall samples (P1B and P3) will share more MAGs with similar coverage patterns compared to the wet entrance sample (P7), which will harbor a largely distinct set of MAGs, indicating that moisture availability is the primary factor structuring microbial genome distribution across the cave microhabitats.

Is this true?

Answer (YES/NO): NO